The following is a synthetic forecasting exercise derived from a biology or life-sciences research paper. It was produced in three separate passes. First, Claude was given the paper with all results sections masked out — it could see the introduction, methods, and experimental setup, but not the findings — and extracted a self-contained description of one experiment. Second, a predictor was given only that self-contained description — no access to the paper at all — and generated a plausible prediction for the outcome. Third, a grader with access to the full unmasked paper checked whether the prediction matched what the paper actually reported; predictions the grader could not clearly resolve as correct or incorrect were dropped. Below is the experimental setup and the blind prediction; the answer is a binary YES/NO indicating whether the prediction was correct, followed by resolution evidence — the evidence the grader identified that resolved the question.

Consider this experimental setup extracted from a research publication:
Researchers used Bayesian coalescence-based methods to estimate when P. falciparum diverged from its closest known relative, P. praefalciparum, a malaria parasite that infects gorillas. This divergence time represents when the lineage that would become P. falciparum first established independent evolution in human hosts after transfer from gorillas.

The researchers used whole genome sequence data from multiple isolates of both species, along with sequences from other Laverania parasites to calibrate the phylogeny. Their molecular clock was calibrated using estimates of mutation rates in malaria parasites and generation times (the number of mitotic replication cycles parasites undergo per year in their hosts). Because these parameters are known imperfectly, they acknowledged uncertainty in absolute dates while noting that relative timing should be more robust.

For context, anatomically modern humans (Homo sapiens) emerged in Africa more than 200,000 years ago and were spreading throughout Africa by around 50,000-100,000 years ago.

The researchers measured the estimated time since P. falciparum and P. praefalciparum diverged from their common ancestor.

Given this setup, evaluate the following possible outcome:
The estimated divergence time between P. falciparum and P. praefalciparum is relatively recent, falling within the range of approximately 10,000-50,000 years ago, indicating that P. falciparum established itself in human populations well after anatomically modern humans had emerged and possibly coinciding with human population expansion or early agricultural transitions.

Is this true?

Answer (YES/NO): NO